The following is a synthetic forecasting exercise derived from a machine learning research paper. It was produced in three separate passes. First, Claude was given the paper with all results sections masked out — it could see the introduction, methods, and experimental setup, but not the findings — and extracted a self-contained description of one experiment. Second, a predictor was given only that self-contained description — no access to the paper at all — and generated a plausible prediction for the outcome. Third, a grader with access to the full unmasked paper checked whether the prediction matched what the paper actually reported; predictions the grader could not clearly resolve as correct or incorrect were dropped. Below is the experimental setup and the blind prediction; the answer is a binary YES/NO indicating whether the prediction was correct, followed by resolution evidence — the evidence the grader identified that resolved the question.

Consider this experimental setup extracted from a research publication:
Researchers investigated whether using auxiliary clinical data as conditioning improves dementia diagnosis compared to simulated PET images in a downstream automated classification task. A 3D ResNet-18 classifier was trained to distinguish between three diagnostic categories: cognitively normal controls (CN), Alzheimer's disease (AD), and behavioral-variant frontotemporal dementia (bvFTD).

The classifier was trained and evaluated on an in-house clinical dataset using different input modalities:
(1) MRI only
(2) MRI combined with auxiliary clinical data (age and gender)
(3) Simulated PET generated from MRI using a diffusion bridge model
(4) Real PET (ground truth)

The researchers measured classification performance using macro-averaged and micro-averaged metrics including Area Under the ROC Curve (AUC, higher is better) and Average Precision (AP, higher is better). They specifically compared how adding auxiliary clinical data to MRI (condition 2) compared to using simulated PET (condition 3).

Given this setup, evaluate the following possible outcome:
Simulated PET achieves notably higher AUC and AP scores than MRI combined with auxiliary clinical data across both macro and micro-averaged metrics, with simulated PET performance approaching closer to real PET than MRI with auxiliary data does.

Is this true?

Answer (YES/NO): YES